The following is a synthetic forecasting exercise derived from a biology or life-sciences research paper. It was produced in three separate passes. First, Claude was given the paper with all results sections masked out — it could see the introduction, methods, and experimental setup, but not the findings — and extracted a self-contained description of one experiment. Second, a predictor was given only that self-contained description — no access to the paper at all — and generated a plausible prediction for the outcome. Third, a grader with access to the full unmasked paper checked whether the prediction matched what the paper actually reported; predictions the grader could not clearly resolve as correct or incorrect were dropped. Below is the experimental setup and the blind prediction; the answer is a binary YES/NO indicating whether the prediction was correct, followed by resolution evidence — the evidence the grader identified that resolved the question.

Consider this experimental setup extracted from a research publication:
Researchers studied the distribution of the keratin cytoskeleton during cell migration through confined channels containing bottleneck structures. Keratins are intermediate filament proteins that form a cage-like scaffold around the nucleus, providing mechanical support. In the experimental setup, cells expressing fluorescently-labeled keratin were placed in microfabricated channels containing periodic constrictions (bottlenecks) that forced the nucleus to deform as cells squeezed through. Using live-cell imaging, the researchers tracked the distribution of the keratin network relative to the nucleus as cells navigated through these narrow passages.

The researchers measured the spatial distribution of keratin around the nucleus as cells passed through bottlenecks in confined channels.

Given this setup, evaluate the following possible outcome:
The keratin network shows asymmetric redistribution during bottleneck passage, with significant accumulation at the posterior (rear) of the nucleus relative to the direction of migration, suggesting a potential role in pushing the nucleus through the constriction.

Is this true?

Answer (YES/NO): YES